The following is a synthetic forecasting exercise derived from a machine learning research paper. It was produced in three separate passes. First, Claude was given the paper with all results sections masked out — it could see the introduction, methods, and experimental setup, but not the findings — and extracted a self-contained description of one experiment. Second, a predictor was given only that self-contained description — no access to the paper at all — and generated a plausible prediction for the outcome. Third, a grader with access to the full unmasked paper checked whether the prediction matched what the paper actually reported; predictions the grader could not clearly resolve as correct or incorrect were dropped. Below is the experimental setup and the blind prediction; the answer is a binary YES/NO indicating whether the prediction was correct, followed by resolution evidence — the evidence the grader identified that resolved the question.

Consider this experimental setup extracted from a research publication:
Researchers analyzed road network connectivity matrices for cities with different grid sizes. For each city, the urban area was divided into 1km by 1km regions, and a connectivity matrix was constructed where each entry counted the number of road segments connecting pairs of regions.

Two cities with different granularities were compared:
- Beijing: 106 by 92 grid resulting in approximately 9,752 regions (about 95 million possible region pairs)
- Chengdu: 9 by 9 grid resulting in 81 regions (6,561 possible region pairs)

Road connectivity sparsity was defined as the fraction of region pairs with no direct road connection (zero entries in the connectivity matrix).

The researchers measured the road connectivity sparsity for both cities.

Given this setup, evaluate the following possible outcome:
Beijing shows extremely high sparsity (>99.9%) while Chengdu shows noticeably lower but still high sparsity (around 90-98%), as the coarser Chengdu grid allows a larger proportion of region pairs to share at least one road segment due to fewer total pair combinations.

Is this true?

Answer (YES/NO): NO